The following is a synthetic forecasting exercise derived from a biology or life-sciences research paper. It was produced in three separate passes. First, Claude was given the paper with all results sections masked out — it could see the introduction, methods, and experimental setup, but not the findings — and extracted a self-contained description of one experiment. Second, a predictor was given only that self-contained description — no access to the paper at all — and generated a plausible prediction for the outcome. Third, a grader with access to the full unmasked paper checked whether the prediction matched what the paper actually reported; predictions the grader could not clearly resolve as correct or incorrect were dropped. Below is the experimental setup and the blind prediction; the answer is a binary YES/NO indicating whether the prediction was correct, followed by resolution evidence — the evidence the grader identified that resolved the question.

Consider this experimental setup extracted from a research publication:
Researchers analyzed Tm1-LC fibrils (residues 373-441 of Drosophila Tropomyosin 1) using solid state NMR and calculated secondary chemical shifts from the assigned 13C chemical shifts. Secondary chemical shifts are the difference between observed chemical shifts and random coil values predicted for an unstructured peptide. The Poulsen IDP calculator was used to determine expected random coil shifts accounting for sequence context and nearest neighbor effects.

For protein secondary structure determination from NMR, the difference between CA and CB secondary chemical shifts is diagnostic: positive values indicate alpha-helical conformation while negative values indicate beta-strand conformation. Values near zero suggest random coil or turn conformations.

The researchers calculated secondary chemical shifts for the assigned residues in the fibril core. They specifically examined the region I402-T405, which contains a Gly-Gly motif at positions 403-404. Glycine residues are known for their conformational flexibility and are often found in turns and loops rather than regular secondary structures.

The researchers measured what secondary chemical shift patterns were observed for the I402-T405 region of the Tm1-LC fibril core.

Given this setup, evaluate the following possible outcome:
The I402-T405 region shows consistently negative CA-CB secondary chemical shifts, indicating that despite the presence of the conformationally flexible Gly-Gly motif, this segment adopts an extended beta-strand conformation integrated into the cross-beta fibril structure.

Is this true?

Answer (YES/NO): YES